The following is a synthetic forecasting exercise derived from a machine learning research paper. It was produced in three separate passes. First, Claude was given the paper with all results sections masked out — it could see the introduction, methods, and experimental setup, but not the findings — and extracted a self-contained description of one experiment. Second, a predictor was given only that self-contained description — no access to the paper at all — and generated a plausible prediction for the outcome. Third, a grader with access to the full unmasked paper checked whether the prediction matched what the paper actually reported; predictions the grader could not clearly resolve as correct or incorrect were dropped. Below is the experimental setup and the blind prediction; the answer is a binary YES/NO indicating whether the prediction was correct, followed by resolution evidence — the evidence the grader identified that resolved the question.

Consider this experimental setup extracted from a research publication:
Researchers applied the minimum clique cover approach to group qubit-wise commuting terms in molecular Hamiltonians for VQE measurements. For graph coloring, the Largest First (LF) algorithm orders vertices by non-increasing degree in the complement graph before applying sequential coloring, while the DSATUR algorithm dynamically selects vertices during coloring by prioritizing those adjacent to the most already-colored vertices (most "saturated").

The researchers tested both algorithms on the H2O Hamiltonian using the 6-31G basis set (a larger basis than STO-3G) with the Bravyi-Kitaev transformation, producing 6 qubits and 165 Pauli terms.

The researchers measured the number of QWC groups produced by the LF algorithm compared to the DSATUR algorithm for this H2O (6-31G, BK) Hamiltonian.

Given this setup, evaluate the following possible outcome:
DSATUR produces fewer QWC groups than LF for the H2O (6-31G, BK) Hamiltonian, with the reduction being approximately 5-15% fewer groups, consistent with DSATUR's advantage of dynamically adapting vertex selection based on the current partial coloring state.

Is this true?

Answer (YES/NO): NO